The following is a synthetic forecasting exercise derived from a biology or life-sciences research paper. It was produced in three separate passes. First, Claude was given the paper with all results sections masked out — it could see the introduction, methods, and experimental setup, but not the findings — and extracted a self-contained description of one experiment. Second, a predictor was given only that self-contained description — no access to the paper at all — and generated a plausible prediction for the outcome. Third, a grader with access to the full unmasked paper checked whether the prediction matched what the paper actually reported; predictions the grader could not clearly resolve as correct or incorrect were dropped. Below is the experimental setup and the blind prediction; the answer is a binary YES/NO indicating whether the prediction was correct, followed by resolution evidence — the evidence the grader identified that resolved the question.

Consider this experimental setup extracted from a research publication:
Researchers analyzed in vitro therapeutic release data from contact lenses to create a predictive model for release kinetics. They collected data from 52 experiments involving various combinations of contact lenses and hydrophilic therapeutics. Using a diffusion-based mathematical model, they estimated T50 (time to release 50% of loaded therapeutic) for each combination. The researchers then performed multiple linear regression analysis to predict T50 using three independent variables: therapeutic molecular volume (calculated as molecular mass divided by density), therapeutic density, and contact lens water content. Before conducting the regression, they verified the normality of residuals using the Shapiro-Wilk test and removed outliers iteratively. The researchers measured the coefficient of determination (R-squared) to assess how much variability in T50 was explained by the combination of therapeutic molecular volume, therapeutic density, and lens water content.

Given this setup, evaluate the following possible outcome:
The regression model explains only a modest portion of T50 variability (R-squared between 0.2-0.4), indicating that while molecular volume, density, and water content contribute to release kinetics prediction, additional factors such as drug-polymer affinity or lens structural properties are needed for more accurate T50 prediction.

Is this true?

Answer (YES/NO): NO